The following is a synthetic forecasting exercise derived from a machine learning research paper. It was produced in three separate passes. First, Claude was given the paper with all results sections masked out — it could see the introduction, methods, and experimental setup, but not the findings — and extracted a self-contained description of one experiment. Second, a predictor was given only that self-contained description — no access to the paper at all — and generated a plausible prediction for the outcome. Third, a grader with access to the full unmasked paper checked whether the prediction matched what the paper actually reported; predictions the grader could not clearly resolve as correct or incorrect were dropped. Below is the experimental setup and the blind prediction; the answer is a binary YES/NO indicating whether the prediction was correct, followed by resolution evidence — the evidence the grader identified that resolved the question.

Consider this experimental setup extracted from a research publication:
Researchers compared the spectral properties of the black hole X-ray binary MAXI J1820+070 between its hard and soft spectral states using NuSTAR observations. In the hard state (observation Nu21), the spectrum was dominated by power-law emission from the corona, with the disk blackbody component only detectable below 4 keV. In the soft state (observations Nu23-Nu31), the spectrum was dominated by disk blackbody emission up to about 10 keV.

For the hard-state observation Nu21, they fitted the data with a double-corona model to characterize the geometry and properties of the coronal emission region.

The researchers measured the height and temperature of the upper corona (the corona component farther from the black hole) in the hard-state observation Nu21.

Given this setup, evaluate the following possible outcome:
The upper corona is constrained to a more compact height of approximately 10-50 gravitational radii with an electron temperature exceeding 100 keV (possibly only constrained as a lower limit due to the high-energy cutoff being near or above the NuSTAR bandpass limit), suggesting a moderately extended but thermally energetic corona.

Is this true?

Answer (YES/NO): NO